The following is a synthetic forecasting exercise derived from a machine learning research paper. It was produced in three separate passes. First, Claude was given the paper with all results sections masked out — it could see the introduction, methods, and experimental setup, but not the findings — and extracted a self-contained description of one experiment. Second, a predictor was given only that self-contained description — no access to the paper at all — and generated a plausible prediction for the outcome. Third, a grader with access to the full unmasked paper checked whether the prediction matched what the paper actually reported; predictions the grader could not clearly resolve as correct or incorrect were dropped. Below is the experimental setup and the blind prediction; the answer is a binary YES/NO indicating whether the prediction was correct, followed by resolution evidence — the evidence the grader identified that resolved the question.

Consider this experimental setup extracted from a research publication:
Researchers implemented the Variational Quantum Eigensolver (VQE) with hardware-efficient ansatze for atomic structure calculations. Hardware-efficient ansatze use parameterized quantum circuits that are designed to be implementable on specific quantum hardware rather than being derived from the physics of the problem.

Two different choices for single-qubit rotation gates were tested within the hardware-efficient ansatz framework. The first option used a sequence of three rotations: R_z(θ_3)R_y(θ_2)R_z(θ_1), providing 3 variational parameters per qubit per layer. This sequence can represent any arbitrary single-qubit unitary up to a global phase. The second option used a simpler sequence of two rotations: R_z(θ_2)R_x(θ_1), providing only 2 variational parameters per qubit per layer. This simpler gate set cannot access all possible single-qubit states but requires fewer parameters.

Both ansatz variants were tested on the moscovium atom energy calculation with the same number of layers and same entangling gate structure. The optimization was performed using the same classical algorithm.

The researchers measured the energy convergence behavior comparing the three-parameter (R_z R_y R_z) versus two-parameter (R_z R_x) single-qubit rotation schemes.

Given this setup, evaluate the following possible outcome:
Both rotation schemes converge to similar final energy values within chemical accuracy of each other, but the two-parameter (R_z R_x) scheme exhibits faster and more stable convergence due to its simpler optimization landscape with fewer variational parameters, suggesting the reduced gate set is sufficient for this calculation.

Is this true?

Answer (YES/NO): NO